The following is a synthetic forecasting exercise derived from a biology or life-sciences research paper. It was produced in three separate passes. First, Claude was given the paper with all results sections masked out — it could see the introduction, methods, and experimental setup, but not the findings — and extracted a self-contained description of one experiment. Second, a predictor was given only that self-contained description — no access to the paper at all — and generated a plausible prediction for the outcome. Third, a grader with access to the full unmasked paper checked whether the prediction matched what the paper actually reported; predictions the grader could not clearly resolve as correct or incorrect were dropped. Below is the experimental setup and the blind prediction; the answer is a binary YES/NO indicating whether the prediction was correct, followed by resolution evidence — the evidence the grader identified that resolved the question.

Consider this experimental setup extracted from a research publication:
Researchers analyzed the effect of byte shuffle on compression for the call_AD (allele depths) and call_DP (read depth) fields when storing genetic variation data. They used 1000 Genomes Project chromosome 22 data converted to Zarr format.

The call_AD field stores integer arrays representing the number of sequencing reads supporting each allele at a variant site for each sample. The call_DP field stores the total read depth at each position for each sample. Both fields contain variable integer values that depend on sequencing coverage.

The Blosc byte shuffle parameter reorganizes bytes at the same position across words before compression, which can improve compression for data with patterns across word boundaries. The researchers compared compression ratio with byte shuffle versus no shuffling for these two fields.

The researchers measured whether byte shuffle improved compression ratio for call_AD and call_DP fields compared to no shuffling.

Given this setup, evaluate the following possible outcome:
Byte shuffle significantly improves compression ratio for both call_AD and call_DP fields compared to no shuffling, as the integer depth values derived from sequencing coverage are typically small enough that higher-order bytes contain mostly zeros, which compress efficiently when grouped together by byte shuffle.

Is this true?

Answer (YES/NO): NO